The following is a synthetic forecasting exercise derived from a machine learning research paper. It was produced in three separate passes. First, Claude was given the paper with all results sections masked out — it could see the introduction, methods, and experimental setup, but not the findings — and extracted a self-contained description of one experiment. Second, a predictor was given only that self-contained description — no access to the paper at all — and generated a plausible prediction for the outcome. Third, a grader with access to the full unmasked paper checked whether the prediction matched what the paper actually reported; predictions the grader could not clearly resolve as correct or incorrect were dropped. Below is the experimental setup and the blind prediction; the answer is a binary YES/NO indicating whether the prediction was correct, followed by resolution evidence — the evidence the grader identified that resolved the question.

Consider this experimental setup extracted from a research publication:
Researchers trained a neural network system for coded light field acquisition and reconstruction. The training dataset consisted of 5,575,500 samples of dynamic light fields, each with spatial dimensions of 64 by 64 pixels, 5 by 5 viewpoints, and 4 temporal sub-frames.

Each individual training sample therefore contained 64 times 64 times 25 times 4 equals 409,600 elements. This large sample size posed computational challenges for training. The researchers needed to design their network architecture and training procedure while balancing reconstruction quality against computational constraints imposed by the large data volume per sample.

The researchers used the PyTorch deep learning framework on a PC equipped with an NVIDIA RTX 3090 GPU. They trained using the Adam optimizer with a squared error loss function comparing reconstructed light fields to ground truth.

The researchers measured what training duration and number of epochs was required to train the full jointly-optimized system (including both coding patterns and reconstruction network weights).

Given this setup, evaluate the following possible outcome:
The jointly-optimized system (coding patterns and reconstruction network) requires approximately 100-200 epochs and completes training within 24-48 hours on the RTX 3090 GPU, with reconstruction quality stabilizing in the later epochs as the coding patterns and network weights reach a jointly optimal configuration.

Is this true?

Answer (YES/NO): NO